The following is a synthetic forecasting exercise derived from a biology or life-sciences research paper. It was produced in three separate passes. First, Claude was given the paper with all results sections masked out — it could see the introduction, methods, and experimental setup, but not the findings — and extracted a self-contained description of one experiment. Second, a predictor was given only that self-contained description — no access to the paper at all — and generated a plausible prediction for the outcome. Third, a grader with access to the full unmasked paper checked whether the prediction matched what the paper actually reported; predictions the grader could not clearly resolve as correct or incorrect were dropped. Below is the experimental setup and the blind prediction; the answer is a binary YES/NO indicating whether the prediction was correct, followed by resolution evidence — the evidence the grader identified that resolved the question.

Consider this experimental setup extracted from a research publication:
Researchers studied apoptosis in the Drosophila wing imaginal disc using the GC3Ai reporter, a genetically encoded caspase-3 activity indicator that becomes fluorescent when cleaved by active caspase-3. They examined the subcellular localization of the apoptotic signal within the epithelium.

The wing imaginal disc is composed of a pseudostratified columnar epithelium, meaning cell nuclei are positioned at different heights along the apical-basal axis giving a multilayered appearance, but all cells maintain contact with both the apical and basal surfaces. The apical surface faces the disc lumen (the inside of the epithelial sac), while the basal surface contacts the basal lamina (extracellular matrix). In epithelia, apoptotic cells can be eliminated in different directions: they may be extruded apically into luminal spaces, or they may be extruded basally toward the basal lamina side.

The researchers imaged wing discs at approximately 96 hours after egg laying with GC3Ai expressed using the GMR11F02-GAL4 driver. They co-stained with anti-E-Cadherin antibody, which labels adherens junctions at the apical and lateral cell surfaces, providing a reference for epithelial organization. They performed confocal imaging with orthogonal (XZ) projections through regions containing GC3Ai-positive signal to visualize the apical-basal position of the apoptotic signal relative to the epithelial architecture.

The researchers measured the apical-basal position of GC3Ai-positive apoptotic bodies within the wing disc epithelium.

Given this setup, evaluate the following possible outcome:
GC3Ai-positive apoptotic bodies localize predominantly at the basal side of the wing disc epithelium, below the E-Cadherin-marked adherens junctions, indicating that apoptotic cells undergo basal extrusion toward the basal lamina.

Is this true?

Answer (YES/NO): YES